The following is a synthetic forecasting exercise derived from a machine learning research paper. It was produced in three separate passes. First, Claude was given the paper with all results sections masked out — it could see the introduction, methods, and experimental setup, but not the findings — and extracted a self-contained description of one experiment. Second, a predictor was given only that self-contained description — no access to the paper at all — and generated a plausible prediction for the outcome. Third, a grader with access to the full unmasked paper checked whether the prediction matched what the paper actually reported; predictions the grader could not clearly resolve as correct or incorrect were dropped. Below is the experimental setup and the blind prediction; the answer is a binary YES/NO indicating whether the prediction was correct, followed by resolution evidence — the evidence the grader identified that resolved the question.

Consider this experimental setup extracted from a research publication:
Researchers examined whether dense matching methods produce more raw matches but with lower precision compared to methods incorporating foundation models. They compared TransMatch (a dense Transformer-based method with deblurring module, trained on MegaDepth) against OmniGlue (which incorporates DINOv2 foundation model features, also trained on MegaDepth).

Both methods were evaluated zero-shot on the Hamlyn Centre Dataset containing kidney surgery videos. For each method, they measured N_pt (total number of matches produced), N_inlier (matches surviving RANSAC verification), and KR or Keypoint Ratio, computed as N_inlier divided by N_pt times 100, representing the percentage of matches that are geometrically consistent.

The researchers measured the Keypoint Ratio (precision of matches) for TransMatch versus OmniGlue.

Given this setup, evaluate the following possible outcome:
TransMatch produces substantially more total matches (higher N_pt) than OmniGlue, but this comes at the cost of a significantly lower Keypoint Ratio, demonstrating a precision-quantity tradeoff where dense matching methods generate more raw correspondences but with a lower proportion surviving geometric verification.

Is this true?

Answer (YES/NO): NO